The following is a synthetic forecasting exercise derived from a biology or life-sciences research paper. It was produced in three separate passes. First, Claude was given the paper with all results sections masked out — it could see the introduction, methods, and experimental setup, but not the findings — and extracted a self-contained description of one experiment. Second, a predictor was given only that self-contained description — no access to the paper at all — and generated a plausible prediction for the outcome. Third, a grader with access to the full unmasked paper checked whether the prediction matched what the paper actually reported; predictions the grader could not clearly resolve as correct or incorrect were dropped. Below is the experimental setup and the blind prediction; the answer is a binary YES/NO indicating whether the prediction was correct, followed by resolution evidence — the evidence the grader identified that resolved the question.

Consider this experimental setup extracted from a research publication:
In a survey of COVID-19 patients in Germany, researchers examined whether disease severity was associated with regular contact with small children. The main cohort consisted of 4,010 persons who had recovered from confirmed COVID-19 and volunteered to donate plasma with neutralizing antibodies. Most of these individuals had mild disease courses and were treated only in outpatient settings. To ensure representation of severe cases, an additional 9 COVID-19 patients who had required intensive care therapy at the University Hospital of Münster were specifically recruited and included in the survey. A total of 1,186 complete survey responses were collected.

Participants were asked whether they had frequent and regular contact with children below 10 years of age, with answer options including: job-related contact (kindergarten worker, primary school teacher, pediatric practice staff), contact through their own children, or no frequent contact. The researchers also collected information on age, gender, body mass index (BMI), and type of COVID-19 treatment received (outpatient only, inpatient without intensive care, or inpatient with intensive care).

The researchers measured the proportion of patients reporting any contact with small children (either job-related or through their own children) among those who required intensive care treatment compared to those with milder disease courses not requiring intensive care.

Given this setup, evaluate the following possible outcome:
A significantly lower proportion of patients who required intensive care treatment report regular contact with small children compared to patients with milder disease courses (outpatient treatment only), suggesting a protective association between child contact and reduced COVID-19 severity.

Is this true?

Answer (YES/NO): NO